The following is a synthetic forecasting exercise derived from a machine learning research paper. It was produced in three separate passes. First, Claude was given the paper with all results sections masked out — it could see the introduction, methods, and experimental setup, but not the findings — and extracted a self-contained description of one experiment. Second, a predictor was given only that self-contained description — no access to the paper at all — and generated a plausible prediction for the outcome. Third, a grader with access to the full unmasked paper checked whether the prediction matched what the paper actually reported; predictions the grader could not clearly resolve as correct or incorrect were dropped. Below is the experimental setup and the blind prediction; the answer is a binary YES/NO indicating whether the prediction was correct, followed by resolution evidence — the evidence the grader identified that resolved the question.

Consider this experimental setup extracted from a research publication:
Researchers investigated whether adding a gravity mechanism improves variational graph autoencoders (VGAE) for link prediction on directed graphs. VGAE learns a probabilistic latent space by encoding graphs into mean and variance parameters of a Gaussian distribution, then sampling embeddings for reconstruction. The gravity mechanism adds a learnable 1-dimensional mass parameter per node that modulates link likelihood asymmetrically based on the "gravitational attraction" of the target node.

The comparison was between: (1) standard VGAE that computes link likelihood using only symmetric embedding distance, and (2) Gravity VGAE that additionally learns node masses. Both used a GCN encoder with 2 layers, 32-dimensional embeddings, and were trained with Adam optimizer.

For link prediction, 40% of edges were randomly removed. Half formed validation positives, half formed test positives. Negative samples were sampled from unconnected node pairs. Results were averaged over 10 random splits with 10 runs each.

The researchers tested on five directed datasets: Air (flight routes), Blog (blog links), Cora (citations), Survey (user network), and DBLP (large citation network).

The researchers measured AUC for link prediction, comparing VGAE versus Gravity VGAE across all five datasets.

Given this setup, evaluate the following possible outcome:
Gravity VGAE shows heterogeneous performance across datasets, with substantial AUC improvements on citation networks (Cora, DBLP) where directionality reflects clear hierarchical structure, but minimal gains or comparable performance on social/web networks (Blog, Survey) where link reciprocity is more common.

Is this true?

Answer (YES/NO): NO